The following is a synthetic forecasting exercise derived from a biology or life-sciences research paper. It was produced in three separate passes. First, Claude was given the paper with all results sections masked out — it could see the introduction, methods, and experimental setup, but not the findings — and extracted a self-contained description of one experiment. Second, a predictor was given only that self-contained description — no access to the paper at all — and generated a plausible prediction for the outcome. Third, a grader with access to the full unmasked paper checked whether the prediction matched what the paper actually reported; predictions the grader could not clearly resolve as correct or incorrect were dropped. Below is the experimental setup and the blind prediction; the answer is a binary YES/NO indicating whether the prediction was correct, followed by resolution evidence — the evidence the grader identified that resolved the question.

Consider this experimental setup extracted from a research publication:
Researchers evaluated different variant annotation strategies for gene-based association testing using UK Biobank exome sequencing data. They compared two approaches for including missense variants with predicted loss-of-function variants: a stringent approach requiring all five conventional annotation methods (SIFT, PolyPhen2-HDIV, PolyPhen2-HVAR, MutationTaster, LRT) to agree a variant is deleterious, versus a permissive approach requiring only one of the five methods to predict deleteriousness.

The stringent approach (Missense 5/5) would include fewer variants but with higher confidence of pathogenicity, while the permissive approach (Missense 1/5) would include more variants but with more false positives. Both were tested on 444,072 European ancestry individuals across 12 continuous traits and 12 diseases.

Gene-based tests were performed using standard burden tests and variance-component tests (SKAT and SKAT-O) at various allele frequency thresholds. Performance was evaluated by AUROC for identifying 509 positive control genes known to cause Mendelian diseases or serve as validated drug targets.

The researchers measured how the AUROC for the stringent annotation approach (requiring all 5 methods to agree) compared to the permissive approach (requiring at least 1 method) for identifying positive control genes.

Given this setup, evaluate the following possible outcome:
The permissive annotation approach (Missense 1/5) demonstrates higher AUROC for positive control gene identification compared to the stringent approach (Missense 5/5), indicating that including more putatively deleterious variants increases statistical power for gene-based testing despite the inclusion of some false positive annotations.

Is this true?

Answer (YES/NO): NO